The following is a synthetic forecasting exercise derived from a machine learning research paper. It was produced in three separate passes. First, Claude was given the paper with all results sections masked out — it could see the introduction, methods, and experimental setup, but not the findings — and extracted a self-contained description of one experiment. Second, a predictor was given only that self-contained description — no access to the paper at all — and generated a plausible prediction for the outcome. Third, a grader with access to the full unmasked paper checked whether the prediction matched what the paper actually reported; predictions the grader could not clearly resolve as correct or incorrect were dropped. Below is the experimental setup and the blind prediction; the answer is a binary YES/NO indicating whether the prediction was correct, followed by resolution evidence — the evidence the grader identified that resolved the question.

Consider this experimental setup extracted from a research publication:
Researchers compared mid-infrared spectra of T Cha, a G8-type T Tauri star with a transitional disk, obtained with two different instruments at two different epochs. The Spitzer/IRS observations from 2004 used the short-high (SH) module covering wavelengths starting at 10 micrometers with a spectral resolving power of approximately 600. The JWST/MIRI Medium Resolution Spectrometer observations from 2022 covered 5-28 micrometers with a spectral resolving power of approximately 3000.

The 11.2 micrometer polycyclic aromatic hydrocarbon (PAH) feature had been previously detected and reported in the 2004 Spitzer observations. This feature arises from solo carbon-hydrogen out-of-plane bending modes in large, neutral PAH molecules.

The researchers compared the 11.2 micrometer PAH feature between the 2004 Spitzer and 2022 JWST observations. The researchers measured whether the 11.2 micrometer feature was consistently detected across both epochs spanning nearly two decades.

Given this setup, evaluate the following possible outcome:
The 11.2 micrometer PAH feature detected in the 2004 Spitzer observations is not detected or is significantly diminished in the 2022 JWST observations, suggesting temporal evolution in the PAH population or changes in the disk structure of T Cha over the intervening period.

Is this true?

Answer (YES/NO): NO